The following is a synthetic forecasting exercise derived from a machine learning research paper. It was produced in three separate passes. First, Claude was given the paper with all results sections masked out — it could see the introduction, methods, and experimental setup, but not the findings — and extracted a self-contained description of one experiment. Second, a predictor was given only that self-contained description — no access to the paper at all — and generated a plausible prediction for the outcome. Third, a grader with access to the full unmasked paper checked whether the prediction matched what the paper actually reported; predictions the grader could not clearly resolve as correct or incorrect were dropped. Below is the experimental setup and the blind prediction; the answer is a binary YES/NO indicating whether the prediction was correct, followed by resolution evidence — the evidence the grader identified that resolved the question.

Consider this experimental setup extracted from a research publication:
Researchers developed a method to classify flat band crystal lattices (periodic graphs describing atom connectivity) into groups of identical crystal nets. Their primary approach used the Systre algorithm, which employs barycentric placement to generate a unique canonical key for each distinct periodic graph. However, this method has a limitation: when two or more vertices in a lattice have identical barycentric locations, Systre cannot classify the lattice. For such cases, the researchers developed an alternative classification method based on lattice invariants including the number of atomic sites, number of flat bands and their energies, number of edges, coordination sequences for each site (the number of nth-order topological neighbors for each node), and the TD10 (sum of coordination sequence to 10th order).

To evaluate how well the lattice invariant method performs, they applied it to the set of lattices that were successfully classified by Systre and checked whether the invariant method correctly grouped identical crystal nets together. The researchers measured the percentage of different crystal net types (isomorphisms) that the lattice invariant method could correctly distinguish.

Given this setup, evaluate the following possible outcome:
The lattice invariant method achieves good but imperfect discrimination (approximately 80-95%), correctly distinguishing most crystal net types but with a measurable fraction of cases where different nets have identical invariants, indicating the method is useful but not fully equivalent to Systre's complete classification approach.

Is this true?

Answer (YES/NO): NO